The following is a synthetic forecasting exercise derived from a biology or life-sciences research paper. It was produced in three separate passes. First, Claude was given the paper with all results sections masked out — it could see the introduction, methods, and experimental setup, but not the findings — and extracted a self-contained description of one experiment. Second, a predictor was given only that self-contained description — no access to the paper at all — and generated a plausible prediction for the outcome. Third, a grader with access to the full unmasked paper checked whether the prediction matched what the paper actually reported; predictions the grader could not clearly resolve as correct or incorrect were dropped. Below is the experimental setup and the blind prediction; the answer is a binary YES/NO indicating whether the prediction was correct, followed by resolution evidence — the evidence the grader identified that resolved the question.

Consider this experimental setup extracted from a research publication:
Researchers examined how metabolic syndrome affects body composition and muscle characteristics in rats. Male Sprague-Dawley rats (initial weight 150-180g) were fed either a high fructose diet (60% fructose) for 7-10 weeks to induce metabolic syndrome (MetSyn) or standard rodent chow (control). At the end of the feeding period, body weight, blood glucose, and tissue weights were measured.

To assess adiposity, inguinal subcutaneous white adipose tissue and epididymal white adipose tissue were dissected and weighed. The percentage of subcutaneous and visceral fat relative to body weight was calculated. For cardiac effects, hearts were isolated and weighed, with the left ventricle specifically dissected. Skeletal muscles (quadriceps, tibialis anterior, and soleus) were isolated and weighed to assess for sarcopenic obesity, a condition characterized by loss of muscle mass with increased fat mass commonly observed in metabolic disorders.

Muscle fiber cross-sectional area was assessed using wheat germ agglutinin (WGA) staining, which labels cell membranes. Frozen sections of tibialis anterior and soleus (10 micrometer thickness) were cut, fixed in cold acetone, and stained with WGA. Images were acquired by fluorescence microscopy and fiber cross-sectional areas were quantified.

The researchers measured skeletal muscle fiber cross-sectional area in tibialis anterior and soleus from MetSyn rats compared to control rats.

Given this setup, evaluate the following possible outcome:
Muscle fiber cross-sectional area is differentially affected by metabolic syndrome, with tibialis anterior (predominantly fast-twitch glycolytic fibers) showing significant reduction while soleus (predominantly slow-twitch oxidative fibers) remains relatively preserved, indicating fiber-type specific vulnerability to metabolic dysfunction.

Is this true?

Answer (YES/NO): NO